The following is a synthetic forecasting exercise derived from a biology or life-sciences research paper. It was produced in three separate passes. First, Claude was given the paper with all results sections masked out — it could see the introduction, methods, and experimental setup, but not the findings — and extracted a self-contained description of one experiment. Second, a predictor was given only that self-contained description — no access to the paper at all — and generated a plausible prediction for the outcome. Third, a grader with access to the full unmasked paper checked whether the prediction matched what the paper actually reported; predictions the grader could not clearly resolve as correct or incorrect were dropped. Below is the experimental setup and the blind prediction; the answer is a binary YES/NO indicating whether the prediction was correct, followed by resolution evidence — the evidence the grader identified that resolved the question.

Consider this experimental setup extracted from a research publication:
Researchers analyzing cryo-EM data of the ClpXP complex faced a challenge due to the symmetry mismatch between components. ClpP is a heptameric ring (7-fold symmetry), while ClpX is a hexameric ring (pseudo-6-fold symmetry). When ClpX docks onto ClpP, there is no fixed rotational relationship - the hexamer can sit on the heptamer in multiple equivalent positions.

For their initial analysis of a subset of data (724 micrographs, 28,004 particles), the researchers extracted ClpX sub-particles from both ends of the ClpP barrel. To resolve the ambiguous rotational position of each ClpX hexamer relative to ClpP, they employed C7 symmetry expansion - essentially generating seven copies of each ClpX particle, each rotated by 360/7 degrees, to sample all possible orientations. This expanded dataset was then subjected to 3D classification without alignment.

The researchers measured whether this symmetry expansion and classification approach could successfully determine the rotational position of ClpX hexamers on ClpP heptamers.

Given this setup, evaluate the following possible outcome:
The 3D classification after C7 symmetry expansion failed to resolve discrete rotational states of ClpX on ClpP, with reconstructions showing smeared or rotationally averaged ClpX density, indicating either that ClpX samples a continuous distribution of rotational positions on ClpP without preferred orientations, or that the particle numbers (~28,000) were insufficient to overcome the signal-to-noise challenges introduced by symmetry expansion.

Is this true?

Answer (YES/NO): NO